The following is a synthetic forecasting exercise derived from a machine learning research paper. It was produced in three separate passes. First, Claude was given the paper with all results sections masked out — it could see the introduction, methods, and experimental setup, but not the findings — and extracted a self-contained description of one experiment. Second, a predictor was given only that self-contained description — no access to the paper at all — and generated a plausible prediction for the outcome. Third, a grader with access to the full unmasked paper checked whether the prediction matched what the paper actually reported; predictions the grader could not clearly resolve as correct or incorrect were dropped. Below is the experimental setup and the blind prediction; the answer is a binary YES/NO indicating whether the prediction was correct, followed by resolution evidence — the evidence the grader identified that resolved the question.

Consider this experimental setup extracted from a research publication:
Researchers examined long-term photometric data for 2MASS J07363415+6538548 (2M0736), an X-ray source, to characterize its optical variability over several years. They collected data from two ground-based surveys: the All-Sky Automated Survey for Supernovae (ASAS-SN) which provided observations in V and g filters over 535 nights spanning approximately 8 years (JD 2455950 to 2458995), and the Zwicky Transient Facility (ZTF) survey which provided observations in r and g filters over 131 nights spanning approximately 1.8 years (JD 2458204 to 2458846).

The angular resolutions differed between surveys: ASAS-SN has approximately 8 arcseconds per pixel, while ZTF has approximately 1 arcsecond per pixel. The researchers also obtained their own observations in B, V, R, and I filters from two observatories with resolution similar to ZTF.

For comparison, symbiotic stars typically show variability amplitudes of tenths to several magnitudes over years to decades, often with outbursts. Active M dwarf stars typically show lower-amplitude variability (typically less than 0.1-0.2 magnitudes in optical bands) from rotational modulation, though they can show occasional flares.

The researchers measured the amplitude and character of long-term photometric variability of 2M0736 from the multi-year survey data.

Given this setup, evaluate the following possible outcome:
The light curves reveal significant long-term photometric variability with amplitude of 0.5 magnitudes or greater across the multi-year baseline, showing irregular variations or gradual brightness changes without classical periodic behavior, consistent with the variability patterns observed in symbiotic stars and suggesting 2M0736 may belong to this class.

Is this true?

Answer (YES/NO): NO